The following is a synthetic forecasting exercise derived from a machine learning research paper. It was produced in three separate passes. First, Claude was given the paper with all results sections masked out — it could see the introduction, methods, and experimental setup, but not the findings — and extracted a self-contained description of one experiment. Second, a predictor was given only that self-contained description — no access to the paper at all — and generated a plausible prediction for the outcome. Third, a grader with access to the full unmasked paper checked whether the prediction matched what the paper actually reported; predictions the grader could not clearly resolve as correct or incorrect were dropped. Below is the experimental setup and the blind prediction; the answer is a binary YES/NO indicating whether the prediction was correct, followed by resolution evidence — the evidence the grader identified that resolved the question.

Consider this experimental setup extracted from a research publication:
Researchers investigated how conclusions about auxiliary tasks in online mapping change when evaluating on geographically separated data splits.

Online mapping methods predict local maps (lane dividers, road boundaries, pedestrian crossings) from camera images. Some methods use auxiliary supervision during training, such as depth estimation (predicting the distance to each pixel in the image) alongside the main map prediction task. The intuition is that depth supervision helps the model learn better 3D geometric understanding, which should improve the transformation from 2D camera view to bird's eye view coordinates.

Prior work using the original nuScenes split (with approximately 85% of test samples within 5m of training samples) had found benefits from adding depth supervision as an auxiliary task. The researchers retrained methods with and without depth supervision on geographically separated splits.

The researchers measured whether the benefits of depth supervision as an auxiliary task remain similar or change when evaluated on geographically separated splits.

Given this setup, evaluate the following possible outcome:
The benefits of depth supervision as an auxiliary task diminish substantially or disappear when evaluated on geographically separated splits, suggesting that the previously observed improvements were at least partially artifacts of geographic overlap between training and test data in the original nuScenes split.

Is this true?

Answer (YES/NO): YES